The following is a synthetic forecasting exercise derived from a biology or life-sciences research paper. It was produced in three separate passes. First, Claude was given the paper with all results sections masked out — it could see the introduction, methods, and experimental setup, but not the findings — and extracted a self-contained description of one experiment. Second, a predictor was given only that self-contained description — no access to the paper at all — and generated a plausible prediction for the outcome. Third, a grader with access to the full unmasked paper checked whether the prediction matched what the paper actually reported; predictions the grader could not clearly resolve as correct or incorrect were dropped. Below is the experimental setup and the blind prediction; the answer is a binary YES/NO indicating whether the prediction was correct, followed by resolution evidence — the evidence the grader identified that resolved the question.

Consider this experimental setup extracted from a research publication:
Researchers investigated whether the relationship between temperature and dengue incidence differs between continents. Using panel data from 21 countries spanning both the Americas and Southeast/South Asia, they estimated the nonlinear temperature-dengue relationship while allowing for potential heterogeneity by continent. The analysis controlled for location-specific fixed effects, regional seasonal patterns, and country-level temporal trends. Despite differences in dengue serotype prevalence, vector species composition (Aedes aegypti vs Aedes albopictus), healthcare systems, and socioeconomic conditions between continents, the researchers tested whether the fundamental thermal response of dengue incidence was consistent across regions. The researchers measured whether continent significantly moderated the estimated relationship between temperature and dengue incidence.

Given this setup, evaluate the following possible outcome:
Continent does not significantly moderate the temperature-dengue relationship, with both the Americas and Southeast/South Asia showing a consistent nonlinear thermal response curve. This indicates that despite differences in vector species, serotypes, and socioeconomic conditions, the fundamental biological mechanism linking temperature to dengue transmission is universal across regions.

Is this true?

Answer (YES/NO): YES